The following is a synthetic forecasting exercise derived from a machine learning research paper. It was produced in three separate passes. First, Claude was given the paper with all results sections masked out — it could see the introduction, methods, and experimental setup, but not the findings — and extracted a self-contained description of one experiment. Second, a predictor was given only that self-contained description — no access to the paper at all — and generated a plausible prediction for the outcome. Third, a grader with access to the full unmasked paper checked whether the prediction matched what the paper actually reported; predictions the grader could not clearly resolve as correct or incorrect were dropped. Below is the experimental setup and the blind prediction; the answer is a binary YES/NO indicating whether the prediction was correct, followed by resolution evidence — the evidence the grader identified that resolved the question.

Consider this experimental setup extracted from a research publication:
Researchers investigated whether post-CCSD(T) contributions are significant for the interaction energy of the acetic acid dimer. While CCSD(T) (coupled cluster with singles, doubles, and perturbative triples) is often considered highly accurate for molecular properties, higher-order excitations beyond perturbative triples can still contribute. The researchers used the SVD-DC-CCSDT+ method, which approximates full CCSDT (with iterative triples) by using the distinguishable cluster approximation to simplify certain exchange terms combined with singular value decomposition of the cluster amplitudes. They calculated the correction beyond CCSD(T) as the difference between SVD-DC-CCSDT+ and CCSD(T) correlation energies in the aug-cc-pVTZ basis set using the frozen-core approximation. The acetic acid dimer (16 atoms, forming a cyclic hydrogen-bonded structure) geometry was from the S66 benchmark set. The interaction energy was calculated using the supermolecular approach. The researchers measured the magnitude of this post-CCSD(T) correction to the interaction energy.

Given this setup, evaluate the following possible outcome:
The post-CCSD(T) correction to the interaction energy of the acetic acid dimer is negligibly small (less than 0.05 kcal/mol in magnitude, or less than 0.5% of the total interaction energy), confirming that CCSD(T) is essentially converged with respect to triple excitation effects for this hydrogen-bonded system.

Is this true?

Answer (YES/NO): YES